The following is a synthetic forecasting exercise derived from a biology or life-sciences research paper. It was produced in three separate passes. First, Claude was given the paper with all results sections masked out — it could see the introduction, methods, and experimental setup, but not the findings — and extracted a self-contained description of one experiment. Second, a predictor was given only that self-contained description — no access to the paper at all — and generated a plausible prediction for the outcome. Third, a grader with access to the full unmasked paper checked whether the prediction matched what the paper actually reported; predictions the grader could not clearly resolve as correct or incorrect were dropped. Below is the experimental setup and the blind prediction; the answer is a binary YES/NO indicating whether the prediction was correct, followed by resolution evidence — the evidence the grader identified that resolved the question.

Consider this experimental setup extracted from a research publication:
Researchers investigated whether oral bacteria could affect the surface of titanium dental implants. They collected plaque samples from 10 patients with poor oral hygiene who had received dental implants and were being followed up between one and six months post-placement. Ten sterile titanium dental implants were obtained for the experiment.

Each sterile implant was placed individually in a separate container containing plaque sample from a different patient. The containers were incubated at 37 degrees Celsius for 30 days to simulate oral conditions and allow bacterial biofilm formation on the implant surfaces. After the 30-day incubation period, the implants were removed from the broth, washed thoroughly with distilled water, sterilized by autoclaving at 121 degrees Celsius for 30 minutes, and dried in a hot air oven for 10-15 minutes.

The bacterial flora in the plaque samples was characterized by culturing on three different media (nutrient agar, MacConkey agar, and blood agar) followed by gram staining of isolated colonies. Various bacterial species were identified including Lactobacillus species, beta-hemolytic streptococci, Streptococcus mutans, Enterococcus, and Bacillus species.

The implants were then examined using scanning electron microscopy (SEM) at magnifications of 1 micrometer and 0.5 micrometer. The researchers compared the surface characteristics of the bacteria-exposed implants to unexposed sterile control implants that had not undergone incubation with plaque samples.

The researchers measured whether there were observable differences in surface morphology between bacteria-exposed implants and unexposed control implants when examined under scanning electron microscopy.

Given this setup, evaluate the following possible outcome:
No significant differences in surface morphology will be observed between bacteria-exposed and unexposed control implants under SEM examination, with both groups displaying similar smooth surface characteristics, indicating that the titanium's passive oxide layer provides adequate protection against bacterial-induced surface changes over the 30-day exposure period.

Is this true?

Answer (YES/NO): NO